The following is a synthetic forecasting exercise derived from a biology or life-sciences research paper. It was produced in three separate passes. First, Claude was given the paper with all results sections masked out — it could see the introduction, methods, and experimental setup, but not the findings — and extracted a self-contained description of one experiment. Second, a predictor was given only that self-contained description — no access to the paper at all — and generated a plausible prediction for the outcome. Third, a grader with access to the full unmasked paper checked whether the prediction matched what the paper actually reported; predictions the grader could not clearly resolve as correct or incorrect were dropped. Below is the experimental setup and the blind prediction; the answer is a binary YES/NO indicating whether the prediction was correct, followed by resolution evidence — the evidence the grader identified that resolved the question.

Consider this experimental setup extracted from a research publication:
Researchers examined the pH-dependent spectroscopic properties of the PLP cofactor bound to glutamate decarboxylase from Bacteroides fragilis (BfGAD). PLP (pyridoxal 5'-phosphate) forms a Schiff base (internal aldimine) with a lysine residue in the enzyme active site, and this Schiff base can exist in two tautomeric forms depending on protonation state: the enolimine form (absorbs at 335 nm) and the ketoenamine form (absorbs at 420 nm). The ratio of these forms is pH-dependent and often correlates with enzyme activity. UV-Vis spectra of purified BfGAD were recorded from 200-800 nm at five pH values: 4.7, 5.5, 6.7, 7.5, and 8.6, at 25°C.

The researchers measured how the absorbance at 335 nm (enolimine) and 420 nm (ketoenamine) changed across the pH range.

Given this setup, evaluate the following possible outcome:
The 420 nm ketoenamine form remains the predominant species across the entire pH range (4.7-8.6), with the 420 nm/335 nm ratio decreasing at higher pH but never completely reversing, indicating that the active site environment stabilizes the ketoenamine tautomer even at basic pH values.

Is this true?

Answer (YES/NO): NO